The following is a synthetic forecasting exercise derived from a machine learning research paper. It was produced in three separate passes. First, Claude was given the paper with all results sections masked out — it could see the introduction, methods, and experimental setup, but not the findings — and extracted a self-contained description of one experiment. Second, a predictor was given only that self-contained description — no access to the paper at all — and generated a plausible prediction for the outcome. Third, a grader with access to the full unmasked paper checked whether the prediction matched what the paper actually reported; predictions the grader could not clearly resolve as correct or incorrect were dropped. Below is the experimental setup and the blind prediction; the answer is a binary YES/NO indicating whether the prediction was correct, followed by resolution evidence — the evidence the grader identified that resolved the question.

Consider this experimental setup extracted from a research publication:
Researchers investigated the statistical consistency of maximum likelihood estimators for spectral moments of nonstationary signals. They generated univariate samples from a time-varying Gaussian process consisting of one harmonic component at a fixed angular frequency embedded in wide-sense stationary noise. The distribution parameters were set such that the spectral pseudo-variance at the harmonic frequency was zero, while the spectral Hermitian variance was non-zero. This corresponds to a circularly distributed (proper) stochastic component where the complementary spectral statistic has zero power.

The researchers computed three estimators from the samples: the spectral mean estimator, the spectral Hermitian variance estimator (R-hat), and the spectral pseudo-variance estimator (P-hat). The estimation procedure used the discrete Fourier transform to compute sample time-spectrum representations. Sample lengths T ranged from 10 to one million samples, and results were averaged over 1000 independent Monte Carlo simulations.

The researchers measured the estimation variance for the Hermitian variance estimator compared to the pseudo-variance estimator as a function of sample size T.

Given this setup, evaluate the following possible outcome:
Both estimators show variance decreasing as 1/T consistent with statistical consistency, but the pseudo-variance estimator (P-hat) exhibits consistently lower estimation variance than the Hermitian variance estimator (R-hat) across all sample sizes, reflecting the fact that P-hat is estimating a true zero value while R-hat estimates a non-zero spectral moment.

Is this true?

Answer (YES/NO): NO